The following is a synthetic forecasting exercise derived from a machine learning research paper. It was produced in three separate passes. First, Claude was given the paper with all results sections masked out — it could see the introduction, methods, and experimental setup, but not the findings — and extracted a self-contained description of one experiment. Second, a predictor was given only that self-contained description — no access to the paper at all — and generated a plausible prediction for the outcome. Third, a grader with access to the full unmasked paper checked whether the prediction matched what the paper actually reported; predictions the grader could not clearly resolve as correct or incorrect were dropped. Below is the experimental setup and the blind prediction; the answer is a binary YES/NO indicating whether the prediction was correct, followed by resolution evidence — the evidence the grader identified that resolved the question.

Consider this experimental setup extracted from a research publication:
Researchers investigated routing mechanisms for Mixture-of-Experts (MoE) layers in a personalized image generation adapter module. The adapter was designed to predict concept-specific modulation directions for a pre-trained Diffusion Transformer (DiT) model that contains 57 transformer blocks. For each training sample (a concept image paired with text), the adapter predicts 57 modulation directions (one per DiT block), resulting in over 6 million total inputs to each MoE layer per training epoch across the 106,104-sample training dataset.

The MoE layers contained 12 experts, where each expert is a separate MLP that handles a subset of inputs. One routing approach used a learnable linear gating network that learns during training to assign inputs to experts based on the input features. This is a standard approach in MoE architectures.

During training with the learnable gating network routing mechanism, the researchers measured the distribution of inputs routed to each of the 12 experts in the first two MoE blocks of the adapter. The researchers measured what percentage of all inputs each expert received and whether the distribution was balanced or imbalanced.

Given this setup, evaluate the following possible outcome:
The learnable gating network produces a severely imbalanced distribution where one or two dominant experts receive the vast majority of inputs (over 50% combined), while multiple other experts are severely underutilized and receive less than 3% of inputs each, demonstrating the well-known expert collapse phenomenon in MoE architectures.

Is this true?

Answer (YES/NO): NO